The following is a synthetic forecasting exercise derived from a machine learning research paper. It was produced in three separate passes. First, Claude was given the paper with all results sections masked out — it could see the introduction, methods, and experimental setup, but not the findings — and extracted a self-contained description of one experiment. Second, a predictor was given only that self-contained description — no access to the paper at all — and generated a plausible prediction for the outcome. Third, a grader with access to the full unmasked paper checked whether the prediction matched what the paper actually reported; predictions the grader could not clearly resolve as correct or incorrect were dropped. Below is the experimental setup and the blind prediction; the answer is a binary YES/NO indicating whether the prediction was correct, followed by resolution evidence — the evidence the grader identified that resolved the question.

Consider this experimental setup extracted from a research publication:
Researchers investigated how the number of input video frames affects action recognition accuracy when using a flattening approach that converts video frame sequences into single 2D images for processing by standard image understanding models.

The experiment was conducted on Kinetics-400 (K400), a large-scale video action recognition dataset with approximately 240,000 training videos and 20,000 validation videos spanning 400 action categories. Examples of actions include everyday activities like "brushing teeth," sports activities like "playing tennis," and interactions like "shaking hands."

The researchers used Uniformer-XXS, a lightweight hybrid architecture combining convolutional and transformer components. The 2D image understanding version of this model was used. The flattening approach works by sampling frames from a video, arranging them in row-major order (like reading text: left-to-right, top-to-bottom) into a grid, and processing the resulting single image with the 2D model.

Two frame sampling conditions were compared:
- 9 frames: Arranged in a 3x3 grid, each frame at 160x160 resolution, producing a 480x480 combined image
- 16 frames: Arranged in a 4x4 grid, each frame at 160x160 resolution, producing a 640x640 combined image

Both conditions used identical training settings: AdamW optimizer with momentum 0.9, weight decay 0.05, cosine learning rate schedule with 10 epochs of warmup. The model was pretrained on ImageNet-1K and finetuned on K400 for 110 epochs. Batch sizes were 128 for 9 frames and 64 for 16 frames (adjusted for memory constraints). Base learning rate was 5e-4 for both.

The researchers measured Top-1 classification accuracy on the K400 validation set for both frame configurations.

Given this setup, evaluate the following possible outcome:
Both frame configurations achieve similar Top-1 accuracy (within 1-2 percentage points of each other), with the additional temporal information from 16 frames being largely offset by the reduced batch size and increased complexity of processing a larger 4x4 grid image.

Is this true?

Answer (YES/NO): NO